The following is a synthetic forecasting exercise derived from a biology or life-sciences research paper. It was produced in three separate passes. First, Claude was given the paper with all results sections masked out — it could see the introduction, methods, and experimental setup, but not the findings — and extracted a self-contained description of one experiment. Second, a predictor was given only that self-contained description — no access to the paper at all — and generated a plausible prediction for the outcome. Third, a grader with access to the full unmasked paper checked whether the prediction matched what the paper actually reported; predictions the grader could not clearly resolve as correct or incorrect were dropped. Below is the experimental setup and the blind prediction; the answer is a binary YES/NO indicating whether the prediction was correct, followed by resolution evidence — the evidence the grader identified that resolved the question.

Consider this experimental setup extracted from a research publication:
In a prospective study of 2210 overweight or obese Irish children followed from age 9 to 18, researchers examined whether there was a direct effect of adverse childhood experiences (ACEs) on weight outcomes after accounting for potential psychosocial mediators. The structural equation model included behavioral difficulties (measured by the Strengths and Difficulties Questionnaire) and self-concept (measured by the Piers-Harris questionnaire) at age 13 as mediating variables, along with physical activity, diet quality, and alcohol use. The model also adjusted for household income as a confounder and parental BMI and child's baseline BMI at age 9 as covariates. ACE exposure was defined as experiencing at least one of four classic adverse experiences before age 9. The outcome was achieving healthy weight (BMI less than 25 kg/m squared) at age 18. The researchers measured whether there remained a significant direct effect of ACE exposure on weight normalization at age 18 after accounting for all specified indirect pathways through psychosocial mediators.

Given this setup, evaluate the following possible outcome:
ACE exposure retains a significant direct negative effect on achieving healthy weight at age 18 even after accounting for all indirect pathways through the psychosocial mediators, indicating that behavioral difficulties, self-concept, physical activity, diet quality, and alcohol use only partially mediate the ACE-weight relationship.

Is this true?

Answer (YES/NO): NO